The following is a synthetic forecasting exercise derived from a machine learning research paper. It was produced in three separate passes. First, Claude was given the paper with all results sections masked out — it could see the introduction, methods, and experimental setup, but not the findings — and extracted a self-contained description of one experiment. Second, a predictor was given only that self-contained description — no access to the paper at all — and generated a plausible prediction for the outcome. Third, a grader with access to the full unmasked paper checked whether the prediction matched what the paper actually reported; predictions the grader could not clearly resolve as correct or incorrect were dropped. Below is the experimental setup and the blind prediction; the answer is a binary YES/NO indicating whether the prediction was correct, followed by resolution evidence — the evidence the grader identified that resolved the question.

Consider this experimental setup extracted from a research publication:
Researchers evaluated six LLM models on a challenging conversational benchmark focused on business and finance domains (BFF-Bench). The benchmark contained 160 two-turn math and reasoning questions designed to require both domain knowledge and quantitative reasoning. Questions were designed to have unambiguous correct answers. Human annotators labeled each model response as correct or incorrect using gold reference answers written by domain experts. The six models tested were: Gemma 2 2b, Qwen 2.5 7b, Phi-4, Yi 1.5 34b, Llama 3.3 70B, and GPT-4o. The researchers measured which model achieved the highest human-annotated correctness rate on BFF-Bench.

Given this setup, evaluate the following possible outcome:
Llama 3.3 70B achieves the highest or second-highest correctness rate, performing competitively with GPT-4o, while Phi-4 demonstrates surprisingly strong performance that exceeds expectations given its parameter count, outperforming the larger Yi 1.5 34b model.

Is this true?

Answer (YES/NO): NO